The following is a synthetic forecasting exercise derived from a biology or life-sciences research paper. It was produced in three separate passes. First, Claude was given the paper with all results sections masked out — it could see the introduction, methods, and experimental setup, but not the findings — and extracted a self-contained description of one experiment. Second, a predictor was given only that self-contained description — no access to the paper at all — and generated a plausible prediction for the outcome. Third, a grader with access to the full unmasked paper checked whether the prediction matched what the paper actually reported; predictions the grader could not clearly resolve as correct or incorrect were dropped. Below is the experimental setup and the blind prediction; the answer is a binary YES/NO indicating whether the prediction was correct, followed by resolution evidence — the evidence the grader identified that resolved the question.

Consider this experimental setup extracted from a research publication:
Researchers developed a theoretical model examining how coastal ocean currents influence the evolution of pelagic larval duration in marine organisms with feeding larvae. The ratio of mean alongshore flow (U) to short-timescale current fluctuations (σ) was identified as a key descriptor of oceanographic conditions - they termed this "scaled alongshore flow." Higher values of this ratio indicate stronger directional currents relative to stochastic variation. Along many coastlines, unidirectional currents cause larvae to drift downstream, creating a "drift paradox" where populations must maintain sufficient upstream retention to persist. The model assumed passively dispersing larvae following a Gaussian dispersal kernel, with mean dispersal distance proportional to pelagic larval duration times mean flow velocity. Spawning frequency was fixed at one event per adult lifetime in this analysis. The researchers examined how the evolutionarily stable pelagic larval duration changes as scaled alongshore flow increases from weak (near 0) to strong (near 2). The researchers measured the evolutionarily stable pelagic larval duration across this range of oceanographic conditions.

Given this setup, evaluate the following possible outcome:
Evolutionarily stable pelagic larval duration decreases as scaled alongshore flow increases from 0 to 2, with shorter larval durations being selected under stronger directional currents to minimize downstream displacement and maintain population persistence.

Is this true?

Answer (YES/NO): YES